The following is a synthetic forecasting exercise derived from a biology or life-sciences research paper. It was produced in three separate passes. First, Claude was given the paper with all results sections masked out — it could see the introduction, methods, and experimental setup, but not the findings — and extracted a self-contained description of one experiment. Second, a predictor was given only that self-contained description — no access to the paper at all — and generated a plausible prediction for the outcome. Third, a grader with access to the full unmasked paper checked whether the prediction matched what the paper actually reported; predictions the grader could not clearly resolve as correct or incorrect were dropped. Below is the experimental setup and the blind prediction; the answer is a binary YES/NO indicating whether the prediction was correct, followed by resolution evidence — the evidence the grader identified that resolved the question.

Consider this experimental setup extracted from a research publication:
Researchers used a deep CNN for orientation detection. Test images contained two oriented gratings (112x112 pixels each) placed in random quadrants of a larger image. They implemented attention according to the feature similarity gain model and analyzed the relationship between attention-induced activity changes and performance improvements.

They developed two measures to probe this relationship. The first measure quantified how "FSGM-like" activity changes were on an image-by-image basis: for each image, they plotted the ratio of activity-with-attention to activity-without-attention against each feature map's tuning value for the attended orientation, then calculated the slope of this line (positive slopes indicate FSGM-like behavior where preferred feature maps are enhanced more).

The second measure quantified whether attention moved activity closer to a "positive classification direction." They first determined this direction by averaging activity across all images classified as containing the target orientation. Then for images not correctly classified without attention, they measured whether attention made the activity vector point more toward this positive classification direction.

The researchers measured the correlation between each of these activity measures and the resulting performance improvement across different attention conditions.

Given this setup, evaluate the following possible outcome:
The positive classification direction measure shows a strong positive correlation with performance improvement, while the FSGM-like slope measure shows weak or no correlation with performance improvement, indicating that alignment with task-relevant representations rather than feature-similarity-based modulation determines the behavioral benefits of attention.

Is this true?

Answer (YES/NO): NO